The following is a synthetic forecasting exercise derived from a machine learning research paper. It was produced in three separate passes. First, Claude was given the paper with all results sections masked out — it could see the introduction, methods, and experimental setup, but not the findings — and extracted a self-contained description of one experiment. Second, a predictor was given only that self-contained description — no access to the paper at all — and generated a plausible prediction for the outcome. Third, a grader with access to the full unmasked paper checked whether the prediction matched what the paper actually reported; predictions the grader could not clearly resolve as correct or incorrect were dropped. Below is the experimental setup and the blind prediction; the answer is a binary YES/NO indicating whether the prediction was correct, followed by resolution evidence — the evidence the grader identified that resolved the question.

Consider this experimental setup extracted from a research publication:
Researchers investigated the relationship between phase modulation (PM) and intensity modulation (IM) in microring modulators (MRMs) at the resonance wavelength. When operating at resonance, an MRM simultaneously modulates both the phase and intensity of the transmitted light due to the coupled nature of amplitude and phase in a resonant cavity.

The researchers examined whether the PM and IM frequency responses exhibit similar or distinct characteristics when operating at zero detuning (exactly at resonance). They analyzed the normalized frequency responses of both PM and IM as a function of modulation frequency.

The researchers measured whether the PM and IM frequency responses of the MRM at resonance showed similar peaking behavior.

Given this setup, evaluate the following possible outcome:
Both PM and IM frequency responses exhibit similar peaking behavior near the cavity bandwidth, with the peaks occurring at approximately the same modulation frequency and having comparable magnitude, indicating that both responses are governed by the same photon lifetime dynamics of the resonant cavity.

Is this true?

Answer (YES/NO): NO